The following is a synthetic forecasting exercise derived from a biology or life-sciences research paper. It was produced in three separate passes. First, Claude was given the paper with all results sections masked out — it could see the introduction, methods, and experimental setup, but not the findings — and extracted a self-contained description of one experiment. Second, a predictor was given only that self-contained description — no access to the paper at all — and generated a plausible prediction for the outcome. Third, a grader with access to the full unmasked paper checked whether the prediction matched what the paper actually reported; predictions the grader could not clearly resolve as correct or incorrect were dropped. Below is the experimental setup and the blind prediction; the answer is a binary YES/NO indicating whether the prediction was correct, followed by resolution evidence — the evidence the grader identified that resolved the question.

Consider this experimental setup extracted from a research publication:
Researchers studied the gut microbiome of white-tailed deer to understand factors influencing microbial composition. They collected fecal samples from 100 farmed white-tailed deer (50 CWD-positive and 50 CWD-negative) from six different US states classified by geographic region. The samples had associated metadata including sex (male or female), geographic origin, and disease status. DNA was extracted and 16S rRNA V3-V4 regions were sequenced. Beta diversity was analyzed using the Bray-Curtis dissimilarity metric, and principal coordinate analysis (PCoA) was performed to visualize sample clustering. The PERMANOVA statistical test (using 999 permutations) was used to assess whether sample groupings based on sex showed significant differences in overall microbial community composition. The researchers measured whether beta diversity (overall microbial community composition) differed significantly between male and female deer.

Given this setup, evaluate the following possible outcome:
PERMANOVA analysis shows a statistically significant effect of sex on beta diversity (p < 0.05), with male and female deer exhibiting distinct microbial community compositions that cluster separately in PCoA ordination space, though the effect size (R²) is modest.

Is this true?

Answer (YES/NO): NO